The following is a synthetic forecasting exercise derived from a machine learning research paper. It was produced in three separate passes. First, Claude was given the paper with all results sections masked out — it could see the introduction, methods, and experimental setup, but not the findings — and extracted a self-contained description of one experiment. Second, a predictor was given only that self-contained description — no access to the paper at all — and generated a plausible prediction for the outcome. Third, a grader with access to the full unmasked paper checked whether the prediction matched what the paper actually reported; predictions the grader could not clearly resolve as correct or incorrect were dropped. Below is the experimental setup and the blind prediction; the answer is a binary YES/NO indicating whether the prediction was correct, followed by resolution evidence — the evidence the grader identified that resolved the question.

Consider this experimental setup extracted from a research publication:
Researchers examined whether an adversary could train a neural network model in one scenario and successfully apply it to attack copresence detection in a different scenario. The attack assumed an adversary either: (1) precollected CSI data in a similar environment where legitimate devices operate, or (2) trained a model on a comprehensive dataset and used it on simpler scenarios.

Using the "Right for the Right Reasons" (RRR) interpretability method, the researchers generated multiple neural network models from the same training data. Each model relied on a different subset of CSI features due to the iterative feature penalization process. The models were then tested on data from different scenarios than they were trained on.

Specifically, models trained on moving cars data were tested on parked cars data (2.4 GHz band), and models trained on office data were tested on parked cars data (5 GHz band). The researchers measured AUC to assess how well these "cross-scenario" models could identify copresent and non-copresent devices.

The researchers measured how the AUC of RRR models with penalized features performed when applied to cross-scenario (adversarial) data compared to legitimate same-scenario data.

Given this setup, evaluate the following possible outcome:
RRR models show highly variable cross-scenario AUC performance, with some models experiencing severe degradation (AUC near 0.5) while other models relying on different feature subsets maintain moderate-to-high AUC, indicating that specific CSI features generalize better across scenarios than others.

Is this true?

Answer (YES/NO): NO